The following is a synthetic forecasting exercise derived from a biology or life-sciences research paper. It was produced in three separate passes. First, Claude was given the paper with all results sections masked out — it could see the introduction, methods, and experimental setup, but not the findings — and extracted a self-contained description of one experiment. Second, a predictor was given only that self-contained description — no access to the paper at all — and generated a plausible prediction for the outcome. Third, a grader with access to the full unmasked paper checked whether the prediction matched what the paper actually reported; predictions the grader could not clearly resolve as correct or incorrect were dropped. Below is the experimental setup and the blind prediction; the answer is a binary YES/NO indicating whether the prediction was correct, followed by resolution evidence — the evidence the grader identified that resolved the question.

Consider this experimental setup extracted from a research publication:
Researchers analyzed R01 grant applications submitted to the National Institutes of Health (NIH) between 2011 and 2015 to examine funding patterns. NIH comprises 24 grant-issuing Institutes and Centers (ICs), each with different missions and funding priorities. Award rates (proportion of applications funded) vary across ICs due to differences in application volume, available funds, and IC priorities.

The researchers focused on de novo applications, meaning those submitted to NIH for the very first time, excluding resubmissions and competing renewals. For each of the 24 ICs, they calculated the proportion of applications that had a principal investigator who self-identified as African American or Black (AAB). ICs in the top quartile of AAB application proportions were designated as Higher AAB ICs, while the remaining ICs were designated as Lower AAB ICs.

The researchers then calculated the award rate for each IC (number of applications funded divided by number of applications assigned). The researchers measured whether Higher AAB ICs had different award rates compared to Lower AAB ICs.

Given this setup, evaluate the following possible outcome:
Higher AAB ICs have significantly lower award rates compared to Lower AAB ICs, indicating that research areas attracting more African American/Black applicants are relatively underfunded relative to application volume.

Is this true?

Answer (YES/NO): YES